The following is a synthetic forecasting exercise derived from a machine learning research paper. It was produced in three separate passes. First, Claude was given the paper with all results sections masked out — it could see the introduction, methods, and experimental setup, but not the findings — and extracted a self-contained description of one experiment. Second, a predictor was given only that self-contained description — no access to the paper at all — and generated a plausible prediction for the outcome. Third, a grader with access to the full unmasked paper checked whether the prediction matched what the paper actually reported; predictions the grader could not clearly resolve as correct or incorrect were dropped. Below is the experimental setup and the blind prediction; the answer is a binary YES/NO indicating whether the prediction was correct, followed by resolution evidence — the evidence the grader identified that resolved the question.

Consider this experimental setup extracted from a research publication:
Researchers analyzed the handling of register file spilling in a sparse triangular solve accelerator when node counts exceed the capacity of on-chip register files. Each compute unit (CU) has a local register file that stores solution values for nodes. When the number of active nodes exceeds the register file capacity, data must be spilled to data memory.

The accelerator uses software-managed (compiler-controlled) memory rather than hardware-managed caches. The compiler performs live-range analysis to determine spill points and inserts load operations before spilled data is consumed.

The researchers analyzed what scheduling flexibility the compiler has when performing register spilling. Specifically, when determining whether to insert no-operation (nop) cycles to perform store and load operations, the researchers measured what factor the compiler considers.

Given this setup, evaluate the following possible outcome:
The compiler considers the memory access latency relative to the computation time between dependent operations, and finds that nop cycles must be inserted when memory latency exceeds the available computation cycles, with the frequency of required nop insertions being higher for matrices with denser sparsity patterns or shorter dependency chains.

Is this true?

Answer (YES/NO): NO